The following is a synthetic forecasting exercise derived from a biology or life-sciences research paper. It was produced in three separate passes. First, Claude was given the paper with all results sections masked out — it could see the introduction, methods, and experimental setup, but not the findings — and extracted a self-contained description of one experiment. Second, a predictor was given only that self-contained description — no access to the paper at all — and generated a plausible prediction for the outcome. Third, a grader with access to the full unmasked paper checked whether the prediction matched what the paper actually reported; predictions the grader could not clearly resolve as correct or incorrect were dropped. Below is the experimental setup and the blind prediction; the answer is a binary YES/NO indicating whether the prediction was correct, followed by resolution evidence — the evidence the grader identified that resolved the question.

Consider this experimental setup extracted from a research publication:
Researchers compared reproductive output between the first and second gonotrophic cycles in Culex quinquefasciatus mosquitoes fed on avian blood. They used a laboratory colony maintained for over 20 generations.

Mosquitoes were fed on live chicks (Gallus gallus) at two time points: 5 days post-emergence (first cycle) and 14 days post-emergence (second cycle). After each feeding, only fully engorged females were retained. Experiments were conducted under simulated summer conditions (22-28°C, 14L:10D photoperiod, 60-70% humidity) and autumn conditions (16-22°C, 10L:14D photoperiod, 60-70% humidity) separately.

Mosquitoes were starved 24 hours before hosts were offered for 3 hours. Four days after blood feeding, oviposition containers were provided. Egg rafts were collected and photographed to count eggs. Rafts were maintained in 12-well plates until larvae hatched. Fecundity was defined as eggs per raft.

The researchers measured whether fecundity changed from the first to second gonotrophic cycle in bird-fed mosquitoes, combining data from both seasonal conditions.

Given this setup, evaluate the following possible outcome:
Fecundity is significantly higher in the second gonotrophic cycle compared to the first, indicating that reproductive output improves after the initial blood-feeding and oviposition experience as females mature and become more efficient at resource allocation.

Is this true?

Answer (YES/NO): NO